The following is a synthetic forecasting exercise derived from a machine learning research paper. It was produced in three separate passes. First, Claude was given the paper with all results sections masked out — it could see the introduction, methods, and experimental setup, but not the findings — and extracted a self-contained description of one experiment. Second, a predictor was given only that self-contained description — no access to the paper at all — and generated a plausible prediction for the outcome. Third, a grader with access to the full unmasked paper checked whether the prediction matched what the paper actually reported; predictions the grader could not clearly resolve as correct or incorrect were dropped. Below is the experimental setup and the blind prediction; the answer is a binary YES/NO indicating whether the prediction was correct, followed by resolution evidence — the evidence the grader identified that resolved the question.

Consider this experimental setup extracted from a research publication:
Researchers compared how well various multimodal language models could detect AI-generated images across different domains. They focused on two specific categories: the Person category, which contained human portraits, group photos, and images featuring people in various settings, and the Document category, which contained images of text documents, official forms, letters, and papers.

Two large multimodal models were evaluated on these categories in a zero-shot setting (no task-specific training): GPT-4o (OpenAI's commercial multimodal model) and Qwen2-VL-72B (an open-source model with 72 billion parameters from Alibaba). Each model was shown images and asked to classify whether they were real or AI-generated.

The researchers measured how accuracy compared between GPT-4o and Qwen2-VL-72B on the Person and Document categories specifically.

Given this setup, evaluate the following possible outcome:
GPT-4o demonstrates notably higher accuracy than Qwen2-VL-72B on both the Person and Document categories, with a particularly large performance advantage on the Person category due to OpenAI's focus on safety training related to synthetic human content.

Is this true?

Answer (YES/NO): NO